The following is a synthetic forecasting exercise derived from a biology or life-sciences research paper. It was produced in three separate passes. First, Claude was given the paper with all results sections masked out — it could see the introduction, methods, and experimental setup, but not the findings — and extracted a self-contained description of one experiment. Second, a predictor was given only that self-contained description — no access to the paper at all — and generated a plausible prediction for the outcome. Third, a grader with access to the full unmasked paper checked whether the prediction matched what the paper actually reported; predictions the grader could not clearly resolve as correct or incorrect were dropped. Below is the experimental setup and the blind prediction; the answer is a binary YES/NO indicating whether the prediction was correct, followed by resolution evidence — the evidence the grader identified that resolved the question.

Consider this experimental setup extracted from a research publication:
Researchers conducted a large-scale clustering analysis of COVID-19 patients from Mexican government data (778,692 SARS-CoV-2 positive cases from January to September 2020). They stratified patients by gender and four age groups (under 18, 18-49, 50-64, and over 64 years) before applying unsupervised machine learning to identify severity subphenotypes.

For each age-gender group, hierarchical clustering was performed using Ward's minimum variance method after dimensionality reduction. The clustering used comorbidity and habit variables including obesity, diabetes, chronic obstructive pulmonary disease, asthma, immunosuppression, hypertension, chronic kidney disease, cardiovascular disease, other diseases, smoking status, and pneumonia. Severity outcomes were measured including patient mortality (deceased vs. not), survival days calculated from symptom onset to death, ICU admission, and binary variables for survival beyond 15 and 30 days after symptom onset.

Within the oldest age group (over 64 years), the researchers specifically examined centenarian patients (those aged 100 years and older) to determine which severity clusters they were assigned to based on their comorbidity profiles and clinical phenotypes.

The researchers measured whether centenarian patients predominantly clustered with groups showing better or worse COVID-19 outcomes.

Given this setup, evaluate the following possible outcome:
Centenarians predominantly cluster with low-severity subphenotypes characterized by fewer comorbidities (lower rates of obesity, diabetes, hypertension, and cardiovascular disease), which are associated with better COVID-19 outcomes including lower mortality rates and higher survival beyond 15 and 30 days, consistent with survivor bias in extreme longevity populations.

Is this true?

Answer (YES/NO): YES